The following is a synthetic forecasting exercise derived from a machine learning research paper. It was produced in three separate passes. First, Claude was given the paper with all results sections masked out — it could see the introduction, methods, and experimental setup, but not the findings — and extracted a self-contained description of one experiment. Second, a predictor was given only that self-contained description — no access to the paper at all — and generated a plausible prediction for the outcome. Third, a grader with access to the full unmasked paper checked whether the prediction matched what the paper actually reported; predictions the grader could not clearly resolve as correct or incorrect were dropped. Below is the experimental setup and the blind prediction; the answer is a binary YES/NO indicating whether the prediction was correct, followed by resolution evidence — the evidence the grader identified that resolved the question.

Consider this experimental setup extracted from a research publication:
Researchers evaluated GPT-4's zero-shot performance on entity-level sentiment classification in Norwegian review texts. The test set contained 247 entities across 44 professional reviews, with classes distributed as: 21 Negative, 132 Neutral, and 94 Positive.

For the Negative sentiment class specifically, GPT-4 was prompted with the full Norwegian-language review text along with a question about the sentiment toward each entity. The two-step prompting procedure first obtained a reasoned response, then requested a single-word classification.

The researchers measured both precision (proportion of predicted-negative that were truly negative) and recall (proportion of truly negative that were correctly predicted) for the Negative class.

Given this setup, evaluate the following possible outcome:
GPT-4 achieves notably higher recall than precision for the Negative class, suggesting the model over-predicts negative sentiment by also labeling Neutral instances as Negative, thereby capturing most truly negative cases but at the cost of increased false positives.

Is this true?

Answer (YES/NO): NO